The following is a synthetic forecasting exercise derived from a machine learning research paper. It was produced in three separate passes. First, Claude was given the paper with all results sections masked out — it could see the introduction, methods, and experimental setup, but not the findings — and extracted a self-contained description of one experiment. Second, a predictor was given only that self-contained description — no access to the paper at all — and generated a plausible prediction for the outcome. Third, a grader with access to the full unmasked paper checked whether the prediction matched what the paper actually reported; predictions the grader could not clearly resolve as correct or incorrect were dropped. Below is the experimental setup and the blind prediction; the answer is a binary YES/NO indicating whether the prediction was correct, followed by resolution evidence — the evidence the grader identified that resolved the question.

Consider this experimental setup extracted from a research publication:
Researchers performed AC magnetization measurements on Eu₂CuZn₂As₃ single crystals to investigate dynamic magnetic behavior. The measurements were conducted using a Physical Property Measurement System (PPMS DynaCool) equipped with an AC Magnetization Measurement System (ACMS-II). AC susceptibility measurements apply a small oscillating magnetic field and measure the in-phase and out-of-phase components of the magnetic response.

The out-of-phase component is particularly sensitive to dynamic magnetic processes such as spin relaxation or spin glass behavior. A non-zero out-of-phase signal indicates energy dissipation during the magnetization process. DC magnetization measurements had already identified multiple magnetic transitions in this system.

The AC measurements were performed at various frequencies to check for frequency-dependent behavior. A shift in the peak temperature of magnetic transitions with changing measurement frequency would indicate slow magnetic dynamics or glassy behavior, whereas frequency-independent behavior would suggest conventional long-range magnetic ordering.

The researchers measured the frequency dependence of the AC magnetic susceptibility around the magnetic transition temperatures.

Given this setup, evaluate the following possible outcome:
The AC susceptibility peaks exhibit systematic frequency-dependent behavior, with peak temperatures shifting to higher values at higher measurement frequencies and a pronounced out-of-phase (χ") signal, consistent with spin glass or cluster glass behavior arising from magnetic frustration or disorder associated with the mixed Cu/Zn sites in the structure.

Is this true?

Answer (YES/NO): NO